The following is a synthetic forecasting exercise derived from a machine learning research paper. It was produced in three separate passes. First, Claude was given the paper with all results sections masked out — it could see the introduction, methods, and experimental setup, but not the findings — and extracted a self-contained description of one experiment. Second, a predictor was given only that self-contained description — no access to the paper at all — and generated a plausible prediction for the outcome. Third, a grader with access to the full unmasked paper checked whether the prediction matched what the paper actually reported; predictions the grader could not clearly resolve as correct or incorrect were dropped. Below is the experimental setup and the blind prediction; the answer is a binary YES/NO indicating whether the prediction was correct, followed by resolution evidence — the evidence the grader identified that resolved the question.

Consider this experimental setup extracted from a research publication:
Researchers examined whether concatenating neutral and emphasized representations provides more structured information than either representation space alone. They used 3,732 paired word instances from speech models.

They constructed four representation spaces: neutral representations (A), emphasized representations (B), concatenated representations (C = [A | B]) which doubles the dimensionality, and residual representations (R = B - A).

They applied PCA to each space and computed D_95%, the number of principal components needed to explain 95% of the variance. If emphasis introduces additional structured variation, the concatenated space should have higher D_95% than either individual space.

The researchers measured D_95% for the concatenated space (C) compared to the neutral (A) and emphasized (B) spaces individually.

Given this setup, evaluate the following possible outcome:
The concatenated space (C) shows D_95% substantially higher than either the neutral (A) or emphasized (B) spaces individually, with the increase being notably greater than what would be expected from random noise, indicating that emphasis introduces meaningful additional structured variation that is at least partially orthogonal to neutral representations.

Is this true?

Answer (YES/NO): YES